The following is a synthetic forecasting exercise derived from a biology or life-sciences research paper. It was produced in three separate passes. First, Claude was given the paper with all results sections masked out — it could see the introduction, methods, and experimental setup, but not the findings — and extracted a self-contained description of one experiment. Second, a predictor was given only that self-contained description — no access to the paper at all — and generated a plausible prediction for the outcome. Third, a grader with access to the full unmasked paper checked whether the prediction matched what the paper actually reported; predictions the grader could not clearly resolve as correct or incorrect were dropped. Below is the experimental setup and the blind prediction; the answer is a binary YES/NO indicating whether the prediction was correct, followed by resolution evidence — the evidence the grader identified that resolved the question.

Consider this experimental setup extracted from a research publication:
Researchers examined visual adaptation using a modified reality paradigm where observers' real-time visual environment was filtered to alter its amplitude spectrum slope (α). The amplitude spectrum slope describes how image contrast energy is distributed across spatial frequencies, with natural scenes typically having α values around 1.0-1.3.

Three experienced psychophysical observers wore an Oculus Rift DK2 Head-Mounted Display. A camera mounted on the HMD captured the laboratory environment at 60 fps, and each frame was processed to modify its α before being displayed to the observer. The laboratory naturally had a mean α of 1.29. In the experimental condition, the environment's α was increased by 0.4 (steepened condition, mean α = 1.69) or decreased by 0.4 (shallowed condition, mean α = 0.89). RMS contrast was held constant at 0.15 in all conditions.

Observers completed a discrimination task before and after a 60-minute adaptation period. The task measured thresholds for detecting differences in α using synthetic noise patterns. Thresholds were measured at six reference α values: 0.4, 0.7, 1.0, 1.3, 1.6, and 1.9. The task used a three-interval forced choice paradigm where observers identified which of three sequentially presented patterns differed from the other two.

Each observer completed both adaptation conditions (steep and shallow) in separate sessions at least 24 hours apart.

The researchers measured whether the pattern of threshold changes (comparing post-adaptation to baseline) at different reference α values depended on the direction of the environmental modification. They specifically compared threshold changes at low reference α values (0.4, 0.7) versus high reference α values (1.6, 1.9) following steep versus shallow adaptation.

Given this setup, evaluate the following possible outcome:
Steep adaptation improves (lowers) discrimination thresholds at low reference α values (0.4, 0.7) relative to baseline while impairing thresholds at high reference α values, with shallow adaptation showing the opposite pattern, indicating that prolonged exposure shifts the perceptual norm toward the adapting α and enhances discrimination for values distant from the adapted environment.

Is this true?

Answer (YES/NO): NO